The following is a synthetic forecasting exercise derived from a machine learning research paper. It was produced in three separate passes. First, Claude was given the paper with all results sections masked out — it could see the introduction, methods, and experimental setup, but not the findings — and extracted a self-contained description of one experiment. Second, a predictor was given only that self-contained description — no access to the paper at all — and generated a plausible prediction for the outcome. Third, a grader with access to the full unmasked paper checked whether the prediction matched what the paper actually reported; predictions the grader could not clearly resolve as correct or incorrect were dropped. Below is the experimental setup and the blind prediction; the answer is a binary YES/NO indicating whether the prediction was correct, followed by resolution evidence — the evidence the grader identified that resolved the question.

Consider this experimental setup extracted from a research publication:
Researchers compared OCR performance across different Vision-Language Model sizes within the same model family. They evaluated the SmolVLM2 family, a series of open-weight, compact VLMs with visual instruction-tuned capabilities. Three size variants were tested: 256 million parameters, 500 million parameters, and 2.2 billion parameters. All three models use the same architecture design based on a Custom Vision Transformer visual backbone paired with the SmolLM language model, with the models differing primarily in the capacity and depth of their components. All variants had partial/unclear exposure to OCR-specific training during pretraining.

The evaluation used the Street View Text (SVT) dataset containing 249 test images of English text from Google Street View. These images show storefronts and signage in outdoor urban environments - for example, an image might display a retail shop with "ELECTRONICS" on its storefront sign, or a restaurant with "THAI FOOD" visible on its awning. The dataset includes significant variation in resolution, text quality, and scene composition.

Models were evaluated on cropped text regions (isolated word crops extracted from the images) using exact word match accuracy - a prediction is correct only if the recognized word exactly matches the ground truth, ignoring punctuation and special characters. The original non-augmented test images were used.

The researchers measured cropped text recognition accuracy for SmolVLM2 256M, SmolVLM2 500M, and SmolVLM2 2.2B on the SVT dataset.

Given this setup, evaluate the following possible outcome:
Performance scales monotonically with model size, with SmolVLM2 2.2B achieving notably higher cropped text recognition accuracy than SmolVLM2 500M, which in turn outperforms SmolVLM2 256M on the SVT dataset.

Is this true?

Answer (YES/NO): YES